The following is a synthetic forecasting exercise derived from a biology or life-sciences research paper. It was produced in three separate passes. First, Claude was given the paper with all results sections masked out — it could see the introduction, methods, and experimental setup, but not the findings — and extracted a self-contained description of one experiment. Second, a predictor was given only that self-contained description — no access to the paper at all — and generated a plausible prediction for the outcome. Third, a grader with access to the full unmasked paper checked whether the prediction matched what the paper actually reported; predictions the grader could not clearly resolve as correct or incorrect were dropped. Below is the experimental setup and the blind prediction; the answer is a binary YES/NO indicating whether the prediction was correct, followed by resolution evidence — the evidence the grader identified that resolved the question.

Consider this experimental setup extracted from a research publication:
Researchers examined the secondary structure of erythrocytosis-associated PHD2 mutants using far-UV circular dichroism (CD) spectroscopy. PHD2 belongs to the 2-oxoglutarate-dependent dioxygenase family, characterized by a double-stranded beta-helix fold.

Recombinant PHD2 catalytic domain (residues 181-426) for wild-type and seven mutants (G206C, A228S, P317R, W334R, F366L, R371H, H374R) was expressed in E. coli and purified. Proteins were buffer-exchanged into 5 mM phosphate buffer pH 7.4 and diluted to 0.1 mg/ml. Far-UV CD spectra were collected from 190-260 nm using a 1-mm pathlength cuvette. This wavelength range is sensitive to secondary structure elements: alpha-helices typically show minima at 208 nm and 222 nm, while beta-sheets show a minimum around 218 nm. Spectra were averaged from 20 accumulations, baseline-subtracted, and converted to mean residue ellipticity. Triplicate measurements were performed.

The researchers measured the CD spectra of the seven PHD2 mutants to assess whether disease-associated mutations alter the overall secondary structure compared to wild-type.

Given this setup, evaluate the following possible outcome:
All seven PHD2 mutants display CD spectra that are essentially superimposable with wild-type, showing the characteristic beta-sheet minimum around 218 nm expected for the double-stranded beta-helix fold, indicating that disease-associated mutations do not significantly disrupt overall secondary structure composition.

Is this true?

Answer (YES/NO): NO